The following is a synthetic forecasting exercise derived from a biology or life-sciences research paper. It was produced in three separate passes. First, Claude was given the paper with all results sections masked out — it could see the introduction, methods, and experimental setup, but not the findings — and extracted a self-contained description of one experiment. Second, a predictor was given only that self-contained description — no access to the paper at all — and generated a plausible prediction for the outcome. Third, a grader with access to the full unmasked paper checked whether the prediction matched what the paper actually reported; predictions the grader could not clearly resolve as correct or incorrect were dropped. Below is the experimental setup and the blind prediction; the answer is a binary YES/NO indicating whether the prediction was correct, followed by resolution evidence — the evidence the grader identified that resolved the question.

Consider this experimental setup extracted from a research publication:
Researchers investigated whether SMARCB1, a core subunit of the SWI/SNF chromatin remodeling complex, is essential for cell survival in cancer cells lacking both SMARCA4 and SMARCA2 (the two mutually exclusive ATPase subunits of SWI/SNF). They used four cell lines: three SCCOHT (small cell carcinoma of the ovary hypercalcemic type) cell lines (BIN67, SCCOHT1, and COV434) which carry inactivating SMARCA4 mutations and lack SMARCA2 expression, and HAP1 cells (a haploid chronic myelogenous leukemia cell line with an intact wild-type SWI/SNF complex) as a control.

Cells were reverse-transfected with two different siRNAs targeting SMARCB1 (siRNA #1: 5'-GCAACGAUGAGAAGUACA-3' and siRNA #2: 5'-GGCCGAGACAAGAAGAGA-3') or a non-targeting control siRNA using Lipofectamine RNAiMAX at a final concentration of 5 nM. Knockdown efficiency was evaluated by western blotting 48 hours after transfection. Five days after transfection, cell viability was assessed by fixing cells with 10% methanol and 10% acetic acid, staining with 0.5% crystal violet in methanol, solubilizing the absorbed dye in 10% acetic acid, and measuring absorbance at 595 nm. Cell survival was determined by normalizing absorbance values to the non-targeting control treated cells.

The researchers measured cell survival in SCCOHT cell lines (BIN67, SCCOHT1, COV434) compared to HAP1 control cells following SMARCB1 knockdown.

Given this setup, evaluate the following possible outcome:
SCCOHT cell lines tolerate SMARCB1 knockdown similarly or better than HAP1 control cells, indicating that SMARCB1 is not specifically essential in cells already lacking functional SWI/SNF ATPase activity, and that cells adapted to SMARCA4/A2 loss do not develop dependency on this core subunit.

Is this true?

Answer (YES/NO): NO